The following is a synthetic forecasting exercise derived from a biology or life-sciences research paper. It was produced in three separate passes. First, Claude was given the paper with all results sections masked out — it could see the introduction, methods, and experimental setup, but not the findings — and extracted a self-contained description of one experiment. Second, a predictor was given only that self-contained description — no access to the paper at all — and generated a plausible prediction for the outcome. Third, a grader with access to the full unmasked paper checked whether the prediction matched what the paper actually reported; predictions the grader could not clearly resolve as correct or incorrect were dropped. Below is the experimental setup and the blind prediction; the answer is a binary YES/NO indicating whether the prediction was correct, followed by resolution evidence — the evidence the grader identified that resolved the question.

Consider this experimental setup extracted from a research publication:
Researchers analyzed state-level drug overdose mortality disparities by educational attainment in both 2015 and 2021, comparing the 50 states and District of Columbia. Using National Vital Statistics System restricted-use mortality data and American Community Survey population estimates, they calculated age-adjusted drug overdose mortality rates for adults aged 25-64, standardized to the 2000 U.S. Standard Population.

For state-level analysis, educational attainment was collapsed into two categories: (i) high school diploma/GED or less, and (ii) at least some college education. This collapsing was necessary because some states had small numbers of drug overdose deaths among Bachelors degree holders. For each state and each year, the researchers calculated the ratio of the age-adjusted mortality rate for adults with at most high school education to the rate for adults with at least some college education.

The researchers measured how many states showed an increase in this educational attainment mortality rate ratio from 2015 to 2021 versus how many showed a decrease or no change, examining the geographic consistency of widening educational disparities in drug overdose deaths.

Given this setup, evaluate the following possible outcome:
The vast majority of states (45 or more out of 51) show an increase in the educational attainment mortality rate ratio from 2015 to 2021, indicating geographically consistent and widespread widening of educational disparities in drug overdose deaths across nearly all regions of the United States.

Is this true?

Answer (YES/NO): YES